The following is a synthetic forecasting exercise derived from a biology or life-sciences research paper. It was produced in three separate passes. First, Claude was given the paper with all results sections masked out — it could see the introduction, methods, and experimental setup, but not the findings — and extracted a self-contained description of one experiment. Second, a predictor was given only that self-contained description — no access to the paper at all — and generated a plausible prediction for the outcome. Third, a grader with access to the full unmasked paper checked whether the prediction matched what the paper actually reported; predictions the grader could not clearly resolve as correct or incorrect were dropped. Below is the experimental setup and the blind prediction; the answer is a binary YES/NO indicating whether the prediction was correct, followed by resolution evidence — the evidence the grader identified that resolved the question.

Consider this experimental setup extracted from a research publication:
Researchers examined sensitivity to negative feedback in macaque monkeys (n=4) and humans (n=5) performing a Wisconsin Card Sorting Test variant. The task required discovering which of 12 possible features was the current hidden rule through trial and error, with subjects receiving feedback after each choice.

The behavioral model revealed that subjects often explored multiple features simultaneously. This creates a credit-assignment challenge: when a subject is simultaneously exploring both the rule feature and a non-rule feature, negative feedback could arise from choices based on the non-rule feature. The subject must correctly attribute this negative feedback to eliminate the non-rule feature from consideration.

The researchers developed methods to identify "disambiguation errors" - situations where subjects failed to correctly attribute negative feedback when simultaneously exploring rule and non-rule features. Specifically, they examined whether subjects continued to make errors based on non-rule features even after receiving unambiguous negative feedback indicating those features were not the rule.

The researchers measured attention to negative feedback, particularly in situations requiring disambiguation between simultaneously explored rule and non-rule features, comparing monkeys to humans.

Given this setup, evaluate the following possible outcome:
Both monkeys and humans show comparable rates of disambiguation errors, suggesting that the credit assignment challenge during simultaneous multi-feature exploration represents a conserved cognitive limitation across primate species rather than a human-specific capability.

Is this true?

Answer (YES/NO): NO